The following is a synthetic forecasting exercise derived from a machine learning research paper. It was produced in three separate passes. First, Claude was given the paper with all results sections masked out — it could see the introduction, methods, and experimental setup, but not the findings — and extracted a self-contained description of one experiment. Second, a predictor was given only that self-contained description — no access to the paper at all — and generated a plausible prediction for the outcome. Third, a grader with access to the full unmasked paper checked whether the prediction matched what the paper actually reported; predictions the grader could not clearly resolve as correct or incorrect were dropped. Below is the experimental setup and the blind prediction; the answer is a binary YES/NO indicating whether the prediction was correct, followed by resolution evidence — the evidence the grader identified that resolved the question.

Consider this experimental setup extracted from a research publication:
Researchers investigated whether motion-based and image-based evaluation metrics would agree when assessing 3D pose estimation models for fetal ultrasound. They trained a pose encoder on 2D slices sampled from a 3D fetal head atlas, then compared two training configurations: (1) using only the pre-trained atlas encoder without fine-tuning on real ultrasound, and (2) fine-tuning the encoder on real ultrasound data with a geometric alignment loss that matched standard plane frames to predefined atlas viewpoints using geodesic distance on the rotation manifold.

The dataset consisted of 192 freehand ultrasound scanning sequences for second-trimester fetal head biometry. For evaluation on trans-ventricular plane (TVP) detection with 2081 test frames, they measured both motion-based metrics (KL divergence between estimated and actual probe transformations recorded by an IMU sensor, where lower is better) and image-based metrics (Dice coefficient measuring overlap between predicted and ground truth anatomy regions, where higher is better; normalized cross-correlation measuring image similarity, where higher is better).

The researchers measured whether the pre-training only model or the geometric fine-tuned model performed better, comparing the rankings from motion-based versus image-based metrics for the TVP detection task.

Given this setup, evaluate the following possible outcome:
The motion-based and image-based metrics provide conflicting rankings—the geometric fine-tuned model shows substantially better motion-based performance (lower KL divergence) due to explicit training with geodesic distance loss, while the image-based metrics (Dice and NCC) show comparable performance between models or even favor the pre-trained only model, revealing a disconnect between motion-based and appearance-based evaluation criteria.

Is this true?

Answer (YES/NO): NO